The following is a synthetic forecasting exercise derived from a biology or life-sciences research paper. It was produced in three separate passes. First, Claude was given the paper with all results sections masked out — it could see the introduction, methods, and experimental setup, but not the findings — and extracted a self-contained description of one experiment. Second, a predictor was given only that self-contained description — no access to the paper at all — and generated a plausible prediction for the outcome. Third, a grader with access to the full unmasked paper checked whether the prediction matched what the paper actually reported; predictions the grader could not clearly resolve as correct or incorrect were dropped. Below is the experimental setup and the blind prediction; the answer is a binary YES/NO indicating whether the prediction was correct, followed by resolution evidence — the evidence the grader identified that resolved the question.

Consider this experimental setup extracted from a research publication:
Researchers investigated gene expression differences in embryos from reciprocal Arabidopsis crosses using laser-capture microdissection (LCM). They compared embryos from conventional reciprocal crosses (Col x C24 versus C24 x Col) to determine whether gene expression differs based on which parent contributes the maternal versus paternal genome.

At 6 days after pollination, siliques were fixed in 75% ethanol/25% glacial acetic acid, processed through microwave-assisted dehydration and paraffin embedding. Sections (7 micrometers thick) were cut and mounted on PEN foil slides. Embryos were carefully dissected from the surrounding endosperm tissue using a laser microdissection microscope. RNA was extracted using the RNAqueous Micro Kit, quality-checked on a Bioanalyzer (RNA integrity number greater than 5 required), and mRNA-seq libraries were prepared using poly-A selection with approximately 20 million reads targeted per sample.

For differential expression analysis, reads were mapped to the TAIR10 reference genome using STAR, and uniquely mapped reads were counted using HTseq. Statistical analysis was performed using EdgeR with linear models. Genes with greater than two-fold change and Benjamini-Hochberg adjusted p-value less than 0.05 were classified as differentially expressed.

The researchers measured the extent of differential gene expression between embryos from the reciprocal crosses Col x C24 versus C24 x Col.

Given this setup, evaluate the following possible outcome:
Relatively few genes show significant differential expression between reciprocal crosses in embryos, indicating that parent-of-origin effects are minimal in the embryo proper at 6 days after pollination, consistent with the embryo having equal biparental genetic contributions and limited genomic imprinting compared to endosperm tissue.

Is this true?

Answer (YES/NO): YES